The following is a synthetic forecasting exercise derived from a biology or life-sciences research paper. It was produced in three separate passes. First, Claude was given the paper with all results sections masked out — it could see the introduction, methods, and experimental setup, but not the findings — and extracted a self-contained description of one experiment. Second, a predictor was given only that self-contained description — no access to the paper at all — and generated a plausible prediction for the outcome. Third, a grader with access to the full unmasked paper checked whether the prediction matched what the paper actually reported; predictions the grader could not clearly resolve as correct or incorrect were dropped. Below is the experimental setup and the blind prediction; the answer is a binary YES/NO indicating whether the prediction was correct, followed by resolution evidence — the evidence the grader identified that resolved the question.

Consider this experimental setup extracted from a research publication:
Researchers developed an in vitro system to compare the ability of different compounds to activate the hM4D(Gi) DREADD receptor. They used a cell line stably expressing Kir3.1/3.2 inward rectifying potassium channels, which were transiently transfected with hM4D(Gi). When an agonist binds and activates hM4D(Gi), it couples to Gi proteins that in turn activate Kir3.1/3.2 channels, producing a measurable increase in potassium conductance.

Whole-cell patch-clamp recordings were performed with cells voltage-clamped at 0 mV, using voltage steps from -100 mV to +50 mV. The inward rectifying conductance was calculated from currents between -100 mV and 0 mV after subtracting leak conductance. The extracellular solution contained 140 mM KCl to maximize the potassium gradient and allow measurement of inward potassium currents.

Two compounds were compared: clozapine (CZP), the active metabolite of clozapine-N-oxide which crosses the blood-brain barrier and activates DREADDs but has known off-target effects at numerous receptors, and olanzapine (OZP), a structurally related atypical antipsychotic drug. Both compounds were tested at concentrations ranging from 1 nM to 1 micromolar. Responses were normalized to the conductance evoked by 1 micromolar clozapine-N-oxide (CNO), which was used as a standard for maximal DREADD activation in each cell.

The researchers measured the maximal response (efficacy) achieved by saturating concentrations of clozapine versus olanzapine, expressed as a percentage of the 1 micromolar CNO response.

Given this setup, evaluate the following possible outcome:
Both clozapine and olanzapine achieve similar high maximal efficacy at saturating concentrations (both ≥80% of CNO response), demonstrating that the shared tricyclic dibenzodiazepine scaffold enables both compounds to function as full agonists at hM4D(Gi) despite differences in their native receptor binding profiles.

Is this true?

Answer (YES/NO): YES